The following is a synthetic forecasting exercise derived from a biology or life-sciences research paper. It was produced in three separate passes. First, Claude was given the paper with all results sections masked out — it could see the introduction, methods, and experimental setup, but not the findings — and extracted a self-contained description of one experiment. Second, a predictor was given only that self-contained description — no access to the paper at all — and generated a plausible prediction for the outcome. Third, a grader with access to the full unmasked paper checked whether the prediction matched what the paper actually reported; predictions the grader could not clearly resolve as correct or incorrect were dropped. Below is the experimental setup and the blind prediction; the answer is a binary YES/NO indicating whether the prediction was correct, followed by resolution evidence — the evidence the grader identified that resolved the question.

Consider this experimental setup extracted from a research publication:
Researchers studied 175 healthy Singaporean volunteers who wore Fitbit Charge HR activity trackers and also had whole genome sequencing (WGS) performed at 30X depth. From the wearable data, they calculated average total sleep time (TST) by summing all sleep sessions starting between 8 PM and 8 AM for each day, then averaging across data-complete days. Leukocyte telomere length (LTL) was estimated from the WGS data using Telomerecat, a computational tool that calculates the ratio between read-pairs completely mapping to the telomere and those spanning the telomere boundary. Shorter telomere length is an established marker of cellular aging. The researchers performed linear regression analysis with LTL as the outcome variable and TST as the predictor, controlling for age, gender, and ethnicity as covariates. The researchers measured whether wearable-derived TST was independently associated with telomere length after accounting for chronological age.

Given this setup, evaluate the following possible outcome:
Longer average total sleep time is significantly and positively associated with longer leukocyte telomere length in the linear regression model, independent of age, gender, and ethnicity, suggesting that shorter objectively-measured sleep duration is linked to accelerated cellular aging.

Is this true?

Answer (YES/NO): YES